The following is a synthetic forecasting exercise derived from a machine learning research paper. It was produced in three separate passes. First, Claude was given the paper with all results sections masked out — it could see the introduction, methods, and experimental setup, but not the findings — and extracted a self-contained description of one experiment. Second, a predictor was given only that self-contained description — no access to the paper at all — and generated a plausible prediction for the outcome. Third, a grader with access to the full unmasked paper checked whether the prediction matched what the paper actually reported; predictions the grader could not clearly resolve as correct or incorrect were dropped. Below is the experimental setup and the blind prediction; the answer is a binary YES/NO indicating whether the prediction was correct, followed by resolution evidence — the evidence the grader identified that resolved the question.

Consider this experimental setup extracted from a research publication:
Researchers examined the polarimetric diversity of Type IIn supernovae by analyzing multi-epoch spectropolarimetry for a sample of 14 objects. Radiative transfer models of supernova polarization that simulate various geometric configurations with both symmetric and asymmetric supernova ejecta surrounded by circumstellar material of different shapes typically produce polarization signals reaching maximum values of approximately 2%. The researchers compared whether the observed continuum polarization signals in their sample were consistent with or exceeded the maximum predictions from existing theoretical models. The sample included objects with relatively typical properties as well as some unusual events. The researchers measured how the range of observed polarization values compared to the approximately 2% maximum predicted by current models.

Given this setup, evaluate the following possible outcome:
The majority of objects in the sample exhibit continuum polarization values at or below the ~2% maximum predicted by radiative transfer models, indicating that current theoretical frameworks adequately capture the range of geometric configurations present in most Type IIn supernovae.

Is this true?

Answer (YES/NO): NO